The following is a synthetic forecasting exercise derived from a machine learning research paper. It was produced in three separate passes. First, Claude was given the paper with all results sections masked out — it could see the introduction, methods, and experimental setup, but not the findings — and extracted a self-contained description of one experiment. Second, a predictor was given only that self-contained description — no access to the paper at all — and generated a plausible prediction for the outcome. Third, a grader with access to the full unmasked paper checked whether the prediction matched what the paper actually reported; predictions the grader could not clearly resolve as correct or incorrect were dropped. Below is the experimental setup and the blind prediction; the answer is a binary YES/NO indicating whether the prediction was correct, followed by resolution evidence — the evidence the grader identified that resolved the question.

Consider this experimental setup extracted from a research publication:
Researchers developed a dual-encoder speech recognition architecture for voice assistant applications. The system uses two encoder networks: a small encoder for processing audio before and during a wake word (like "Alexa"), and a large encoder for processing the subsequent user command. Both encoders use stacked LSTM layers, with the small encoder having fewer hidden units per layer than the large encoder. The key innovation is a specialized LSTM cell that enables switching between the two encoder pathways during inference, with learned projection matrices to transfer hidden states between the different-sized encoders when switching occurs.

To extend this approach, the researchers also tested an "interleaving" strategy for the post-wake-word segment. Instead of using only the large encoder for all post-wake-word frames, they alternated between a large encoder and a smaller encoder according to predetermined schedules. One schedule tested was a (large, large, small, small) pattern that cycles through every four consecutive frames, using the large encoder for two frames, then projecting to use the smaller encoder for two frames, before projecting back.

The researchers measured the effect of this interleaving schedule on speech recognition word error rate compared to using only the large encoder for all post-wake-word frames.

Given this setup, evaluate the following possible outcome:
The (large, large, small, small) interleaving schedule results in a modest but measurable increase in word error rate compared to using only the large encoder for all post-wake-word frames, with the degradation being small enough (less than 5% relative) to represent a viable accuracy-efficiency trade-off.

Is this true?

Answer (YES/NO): NO